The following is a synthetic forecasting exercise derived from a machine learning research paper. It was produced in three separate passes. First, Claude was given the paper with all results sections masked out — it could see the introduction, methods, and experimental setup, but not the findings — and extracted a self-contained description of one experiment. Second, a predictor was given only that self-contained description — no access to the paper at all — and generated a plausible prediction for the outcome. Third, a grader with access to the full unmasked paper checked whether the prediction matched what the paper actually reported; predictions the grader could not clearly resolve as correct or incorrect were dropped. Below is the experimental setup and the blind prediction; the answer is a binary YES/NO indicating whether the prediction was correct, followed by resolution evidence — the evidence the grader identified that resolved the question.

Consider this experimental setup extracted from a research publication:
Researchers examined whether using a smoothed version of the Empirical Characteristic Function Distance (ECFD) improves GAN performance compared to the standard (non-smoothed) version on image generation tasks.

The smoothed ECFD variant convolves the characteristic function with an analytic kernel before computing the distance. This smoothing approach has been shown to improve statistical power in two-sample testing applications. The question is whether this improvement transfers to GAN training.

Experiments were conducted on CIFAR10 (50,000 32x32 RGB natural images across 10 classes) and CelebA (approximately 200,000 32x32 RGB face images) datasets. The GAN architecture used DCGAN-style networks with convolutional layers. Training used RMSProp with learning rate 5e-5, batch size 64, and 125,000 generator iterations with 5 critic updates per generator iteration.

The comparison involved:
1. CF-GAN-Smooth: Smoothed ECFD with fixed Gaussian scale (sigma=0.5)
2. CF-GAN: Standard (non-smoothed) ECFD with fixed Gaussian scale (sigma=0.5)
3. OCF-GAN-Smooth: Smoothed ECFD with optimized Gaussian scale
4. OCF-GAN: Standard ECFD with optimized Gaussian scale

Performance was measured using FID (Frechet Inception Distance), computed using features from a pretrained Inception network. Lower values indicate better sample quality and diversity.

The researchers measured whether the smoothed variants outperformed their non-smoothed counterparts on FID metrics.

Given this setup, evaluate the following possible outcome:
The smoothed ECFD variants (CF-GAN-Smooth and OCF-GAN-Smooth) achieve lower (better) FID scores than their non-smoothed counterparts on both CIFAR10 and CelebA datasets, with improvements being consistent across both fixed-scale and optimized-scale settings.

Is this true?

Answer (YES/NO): NO